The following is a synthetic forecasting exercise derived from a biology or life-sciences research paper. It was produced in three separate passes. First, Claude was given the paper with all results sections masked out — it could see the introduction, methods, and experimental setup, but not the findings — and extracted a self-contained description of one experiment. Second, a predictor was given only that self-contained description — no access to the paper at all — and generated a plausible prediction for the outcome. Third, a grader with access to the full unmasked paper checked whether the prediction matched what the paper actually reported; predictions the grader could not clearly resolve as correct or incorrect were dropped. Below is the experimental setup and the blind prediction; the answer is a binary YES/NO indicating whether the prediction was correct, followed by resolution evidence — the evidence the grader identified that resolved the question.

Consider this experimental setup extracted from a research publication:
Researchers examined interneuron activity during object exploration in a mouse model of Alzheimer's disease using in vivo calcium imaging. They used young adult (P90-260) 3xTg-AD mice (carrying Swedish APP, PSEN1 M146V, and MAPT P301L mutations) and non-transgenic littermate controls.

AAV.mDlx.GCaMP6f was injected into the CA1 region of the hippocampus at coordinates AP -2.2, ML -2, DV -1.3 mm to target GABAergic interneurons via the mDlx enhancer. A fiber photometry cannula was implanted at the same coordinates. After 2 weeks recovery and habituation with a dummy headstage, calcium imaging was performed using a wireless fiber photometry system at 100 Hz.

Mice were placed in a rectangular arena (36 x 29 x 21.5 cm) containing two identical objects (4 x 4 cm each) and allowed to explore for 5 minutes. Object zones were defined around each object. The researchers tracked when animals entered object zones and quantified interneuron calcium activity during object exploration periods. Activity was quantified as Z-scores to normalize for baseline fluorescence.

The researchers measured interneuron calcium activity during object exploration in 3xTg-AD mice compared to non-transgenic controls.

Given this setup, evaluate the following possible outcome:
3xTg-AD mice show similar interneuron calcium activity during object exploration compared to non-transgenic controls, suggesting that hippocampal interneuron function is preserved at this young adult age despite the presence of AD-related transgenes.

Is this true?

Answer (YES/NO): NO